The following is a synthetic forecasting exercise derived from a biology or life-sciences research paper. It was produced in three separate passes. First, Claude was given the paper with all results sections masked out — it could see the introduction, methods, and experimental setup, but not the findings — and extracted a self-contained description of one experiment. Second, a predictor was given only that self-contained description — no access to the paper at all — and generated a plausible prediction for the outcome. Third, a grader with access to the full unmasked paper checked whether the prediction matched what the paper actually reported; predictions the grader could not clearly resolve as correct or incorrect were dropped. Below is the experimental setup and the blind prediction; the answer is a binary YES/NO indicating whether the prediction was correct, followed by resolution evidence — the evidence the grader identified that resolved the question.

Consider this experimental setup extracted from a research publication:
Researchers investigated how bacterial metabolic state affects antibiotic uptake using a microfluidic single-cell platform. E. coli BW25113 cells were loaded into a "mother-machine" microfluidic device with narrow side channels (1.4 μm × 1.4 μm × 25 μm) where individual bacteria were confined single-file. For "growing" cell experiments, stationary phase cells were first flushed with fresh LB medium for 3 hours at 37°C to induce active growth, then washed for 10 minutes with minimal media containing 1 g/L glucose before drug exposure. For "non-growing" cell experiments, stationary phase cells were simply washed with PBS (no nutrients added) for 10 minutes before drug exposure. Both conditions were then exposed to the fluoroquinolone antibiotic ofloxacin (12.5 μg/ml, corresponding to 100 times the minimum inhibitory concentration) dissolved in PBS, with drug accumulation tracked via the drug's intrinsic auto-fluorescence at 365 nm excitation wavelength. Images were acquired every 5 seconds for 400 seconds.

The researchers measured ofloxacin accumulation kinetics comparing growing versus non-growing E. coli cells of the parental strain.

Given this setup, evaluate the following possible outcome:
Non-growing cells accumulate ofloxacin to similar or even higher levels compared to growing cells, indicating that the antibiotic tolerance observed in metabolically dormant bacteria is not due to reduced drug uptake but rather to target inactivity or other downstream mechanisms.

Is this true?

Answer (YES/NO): NO